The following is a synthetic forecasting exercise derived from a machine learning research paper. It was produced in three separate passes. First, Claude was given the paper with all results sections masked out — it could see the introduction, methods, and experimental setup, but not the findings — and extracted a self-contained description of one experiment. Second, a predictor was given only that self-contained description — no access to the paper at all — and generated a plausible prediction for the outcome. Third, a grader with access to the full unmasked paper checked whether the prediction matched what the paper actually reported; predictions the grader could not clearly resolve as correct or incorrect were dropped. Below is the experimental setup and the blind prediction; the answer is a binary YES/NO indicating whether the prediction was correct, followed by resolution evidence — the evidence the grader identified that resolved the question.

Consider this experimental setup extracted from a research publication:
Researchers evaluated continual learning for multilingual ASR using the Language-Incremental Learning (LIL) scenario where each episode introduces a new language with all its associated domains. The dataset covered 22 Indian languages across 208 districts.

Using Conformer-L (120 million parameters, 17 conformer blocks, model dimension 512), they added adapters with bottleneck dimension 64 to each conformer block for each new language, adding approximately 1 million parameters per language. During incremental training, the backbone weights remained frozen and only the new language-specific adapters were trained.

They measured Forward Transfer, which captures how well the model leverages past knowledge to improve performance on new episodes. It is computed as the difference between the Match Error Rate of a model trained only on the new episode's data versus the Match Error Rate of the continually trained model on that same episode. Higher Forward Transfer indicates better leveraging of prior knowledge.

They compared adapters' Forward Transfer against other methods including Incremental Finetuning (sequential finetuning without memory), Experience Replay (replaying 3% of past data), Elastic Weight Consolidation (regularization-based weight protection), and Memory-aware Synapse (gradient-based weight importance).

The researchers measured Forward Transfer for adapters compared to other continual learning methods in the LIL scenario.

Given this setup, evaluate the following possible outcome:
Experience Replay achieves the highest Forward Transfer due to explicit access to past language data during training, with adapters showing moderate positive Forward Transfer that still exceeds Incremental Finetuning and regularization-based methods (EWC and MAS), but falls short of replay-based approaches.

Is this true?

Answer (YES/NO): NO